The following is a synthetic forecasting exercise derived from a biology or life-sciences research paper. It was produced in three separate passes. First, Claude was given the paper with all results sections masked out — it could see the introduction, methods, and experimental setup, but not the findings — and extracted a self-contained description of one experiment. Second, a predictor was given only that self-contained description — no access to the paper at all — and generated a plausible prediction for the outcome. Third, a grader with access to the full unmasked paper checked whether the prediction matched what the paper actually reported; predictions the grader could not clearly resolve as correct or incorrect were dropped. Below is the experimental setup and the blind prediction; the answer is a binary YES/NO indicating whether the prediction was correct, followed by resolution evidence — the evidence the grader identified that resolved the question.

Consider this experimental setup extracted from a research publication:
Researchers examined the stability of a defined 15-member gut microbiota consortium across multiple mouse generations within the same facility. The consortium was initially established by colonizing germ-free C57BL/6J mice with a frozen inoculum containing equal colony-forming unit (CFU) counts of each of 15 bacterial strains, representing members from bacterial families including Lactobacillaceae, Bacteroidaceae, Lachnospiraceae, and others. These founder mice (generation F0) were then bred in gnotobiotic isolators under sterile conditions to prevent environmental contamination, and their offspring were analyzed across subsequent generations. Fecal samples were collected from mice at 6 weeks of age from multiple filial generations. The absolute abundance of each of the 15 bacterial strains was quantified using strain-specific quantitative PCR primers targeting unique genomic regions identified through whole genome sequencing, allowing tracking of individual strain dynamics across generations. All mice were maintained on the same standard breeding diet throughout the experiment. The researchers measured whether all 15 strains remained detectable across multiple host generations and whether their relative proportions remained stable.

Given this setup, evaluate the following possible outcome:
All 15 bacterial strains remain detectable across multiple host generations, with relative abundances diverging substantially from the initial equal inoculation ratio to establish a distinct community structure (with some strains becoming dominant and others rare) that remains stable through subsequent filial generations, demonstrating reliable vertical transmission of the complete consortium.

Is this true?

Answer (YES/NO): NO